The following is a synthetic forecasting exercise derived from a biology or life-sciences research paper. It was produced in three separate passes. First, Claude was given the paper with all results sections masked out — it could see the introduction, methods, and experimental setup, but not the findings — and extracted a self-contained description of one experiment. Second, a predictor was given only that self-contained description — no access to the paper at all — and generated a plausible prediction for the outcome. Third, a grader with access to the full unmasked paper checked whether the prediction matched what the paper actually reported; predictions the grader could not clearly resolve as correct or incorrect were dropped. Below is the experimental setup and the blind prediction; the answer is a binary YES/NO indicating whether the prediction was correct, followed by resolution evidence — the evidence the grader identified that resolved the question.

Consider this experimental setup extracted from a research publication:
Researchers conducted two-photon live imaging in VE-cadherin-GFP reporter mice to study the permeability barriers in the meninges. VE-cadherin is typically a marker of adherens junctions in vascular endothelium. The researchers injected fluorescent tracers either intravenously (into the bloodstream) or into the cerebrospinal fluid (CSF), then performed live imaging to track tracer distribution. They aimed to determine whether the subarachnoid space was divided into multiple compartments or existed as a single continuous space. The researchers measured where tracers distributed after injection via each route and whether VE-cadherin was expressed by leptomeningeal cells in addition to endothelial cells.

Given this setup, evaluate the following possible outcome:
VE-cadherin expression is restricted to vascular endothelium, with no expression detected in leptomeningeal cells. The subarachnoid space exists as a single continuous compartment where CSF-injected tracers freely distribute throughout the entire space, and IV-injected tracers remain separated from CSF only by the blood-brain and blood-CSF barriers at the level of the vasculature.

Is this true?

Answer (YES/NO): NO